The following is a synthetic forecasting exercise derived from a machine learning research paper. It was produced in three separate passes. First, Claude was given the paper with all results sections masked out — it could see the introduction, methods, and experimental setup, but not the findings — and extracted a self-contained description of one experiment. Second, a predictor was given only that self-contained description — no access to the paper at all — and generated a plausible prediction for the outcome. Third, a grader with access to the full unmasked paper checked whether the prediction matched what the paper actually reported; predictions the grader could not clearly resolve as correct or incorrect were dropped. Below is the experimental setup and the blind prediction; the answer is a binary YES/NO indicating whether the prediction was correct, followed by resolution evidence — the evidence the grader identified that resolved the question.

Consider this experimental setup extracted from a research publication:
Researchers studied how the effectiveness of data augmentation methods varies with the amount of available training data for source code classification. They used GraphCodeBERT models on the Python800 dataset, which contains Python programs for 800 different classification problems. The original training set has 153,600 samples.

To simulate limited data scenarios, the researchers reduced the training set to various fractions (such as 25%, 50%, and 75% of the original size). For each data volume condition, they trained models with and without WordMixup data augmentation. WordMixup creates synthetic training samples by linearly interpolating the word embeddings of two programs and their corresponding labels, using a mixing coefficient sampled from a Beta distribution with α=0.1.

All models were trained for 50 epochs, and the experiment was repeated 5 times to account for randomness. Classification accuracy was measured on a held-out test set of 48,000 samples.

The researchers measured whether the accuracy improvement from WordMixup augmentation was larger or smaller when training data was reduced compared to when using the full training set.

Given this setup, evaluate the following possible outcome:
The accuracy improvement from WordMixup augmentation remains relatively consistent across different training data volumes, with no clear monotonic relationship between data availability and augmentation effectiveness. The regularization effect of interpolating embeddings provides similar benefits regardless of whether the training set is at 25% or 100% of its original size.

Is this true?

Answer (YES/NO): NO